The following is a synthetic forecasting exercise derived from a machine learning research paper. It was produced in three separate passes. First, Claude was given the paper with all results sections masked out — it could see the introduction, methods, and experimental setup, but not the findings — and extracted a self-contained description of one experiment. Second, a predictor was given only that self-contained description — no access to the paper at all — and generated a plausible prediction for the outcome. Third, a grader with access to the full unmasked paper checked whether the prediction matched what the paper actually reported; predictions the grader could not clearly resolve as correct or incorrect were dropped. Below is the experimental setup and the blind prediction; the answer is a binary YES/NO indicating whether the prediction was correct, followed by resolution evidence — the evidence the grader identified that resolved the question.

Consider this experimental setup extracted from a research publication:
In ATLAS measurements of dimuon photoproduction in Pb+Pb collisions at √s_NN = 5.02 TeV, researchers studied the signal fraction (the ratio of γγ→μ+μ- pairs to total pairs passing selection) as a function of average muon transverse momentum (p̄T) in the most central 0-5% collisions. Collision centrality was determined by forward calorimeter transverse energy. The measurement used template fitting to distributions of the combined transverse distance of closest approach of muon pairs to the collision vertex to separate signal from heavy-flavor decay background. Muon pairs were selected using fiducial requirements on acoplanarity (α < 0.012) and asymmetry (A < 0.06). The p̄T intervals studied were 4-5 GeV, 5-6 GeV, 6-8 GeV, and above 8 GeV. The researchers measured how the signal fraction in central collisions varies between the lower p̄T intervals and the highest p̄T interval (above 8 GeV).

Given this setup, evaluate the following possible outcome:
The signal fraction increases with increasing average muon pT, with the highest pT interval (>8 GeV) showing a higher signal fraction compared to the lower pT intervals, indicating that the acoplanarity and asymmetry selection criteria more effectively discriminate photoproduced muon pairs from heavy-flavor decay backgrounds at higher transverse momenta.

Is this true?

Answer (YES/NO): YES